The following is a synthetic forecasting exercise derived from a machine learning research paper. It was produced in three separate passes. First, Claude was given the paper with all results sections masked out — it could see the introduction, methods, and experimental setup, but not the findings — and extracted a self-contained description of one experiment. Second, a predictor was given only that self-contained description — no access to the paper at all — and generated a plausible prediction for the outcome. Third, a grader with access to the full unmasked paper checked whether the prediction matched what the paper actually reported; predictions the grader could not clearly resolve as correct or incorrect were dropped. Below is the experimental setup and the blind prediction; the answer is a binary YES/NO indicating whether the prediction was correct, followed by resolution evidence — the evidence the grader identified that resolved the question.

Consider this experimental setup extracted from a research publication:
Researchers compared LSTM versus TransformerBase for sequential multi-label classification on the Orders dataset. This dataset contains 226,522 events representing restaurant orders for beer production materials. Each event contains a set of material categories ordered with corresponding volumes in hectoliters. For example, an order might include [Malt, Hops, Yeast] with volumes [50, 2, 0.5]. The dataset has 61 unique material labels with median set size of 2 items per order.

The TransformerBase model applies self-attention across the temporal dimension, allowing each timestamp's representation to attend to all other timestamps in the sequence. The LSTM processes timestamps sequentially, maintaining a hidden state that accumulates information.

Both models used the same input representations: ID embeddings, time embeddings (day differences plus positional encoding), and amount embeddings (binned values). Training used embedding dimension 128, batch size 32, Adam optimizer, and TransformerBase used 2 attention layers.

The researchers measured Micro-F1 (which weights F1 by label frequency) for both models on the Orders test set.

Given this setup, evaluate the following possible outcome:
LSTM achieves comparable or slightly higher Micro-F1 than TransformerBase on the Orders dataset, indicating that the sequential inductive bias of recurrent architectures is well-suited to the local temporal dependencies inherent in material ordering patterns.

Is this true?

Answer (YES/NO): NO